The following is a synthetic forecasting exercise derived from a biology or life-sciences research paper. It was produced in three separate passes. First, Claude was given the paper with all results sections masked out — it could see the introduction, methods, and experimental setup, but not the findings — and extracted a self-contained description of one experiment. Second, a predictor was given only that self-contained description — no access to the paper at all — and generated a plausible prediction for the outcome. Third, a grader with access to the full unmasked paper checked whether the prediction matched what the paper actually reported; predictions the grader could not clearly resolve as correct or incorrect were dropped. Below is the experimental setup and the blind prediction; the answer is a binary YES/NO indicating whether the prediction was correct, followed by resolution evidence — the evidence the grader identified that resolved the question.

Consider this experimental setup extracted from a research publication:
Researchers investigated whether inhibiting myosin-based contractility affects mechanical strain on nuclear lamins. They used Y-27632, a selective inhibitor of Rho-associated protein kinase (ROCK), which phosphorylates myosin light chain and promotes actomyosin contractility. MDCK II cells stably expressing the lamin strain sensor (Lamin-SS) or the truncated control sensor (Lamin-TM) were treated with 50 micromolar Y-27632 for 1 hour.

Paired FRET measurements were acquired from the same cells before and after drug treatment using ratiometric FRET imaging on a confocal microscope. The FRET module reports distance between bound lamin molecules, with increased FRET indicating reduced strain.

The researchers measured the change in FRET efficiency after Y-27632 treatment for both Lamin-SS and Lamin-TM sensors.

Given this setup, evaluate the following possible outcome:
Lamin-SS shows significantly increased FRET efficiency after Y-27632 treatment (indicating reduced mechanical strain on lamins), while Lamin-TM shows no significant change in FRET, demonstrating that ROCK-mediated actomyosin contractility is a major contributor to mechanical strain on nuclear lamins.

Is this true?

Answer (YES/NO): YES